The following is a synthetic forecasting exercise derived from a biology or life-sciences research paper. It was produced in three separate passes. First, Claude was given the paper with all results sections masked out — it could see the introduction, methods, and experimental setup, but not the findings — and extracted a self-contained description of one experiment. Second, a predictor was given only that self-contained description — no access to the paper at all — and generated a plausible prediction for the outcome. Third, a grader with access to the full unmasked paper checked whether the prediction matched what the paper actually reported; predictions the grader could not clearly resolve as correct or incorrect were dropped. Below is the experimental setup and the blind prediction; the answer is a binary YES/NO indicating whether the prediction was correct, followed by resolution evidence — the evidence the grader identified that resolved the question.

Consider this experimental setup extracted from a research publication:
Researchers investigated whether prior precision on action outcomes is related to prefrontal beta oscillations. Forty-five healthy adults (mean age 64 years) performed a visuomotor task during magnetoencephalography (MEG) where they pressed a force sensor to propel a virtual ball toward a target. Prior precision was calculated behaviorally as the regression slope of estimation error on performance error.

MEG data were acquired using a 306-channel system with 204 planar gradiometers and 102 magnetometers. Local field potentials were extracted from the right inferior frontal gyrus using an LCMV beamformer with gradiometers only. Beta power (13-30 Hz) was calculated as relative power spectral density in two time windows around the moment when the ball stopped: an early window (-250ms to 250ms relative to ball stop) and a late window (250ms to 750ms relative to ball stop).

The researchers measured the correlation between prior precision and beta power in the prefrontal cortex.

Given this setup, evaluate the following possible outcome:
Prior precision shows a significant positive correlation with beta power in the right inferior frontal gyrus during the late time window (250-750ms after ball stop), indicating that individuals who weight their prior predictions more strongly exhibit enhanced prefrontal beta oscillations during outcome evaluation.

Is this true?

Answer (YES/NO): NO